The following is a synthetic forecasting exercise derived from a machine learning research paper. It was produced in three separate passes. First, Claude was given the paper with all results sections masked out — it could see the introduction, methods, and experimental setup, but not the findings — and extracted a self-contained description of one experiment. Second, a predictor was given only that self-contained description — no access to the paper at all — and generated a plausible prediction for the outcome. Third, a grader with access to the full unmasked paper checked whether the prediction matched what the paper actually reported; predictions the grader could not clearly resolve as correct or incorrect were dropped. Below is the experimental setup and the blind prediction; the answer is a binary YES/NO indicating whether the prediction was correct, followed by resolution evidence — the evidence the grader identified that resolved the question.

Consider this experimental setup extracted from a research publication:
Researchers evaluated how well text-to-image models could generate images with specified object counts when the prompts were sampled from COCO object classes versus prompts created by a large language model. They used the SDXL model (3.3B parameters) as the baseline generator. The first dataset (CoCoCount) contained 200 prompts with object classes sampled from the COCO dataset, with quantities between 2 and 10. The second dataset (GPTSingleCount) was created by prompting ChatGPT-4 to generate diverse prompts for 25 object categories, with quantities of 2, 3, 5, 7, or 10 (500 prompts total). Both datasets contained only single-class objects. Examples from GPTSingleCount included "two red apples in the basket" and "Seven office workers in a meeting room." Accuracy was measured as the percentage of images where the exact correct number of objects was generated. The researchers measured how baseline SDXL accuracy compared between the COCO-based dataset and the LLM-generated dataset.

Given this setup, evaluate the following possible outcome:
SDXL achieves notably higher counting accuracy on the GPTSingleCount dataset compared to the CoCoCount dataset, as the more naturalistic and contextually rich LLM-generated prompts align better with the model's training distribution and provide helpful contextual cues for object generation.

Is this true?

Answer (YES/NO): NO